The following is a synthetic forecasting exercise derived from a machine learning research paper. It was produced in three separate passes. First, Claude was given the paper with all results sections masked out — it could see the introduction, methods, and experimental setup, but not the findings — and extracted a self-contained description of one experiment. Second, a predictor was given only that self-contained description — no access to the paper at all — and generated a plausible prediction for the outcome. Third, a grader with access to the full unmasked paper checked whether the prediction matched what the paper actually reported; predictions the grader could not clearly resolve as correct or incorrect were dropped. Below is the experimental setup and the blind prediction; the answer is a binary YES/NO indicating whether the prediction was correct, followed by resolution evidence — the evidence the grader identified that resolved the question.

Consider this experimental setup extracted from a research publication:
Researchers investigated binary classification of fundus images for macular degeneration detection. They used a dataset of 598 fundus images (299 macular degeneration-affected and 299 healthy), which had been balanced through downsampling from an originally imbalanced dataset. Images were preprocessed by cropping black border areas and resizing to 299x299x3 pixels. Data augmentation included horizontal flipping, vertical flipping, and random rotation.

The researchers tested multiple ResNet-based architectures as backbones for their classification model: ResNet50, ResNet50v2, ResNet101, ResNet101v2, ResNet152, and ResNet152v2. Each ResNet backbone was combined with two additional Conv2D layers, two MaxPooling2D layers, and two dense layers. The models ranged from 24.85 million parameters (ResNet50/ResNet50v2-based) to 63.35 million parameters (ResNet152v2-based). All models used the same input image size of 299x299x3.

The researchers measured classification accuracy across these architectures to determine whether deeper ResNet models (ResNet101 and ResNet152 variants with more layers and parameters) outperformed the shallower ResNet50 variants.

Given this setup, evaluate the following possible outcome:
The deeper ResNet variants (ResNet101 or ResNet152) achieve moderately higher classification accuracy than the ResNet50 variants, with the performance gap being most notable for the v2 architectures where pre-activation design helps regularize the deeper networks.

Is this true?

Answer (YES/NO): NO